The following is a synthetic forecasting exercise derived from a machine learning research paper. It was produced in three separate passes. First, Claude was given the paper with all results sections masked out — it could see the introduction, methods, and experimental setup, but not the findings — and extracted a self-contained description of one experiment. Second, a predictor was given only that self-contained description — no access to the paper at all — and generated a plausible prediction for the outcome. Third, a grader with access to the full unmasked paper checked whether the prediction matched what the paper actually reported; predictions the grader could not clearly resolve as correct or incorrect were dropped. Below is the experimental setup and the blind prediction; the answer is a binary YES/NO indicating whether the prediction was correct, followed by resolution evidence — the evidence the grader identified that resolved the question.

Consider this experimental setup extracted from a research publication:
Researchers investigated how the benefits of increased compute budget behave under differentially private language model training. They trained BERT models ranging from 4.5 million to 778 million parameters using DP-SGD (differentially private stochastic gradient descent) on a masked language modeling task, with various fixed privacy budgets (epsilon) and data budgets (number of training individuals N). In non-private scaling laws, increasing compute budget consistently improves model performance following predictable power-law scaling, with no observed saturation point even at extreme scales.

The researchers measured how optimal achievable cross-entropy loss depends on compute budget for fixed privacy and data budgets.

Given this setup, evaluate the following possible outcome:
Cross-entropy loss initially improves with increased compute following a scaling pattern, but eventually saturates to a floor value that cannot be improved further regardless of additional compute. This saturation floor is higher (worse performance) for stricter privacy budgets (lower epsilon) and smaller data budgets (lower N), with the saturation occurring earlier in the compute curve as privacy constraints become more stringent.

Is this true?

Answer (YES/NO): YES